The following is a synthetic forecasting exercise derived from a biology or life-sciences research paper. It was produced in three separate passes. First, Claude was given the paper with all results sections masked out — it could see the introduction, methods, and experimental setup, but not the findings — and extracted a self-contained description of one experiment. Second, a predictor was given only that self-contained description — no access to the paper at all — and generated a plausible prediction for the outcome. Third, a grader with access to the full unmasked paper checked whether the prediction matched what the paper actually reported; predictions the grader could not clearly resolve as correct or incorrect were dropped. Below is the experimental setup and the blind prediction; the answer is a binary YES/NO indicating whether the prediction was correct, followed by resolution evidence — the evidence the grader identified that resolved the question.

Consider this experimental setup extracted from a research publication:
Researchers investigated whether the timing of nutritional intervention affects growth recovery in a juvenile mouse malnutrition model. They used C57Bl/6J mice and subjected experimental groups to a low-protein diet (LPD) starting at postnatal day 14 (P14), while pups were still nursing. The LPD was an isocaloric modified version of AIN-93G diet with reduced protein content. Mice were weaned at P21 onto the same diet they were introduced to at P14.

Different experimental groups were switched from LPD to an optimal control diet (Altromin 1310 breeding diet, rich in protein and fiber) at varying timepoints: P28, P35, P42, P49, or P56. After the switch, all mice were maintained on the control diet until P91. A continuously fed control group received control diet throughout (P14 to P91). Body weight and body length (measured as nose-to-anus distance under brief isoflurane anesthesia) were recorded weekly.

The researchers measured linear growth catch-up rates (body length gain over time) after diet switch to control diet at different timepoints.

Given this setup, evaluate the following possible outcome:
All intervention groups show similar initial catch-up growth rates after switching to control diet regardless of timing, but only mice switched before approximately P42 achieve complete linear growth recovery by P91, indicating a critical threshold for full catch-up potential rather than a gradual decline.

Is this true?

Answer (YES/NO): NO